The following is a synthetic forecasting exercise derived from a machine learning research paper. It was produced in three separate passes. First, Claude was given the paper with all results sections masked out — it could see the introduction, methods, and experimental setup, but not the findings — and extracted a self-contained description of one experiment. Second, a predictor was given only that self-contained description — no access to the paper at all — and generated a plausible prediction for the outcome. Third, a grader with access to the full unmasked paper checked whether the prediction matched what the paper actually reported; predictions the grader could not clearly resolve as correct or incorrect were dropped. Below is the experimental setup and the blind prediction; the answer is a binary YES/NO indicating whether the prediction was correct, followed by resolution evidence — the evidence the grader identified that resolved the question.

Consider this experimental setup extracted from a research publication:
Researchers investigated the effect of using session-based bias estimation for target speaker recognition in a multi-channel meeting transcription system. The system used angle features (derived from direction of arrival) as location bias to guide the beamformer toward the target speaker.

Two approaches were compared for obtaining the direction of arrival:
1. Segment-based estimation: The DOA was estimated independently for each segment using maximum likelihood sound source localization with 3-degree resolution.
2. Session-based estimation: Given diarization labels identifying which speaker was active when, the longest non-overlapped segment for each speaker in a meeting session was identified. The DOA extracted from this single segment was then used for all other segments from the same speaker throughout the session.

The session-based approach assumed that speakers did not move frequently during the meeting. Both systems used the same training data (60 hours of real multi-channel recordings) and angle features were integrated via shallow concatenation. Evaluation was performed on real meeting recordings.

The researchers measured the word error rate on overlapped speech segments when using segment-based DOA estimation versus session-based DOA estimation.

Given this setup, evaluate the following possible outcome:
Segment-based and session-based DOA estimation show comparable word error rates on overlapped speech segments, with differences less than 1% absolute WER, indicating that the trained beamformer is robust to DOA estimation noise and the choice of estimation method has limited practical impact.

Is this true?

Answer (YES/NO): NO